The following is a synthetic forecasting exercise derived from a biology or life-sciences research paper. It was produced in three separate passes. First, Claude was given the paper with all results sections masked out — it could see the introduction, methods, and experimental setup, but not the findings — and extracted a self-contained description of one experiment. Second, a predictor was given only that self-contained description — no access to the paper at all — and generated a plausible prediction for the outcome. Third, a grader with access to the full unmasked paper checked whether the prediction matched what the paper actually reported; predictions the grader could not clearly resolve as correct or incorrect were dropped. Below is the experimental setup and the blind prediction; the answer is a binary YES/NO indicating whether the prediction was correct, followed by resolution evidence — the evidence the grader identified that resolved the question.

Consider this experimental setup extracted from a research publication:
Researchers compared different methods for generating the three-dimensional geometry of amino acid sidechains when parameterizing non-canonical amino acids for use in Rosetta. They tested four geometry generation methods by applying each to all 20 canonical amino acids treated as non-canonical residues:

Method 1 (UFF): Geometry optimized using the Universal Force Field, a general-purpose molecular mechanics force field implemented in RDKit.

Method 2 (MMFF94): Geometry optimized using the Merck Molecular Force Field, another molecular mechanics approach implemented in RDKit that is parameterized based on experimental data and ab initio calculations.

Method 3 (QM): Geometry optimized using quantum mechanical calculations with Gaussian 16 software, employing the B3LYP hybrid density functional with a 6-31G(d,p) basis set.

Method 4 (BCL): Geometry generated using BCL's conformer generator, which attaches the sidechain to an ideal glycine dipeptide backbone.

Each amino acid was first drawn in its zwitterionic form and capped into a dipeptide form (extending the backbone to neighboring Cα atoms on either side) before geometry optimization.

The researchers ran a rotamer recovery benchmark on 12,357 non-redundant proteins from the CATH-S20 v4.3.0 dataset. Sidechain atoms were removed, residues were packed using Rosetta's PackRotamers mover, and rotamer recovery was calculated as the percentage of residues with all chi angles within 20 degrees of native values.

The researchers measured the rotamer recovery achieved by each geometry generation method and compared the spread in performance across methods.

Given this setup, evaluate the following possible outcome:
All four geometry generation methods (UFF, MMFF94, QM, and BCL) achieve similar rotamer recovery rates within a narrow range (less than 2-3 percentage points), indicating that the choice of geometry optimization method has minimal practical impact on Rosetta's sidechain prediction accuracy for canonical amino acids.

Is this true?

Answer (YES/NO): NO